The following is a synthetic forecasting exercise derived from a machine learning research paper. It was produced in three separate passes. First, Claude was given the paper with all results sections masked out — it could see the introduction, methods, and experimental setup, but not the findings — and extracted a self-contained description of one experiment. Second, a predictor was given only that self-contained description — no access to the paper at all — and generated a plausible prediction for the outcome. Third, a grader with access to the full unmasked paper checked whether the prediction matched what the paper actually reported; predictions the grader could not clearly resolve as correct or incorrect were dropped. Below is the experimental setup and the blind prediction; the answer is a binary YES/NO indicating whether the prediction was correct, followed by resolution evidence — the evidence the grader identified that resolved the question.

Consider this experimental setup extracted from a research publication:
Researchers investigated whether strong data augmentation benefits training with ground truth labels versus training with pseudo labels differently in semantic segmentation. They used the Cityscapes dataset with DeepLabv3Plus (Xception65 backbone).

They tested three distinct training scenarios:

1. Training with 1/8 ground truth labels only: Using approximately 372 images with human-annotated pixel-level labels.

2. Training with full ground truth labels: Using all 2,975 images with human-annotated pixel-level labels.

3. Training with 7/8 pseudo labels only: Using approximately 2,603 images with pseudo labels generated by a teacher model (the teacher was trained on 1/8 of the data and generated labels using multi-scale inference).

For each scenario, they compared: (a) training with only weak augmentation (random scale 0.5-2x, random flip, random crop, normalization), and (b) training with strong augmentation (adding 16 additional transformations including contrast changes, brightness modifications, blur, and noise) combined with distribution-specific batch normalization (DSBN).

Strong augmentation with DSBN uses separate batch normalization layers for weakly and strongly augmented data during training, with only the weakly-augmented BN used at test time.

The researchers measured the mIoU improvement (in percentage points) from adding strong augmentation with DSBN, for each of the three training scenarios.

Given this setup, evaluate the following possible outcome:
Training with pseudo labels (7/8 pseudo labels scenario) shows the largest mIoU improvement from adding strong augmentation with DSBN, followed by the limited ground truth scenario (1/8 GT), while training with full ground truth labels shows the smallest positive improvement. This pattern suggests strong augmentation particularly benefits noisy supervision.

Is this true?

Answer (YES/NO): YES